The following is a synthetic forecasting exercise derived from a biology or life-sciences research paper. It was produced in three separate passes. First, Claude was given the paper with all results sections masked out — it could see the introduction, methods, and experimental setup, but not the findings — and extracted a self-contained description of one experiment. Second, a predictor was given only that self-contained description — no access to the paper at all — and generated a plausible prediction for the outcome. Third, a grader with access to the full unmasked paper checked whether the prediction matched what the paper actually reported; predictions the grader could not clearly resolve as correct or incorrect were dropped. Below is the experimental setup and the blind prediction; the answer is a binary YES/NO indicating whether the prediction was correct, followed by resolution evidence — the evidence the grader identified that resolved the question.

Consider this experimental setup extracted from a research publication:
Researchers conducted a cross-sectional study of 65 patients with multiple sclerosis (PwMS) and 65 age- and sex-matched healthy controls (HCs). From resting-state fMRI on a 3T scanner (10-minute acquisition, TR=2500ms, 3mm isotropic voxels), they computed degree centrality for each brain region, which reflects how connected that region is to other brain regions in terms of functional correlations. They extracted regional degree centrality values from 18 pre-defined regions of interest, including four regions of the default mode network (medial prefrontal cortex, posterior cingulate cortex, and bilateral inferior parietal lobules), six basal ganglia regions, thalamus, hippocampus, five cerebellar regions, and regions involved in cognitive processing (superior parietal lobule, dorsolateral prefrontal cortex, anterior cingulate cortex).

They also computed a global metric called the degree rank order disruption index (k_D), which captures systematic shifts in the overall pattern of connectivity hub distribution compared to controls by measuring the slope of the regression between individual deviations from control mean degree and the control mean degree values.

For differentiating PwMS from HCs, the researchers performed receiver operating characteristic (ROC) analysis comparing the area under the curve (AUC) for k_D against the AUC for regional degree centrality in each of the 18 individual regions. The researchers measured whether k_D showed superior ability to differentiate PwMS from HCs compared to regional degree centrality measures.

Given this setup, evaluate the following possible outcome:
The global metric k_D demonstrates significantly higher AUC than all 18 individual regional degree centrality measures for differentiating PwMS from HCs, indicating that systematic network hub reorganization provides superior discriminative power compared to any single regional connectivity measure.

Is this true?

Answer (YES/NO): NO